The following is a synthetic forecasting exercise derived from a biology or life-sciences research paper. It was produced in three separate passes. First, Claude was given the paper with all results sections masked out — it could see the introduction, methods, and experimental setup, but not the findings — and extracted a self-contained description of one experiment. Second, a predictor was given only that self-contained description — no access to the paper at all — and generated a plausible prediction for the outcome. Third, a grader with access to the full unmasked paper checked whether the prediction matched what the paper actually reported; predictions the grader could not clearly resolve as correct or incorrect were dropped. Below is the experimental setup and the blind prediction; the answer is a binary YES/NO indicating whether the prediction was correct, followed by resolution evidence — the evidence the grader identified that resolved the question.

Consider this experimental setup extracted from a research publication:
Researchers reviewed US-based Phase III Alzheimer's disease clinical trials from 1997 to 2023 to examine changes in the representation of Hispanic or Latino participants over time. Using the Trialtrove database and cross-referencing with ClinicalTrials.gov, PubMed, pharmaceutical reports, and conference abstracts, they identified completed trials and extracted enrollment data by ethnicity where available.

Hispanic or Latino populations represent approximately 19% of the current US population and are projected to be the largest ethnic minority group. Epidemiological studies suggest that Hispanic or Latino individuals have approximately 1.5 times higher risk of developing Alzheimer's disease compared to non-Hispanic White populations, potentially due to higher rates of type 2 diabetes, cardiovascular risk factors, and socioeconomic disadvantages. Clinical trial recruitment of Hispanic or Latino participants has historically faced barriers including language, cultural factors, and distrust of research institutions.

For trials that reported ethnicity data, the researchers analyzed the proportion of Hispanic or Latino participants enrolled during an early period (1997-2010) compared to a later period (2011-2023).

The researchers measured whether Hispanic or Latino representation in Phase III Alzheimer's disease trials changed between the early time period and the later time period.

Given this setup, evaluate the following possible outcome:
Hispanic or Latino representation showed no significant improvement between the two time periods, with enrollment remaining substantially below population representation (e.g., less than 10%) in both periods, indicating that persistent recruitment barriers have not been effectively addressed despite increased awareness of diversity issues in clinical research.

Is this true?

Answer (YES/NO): YES